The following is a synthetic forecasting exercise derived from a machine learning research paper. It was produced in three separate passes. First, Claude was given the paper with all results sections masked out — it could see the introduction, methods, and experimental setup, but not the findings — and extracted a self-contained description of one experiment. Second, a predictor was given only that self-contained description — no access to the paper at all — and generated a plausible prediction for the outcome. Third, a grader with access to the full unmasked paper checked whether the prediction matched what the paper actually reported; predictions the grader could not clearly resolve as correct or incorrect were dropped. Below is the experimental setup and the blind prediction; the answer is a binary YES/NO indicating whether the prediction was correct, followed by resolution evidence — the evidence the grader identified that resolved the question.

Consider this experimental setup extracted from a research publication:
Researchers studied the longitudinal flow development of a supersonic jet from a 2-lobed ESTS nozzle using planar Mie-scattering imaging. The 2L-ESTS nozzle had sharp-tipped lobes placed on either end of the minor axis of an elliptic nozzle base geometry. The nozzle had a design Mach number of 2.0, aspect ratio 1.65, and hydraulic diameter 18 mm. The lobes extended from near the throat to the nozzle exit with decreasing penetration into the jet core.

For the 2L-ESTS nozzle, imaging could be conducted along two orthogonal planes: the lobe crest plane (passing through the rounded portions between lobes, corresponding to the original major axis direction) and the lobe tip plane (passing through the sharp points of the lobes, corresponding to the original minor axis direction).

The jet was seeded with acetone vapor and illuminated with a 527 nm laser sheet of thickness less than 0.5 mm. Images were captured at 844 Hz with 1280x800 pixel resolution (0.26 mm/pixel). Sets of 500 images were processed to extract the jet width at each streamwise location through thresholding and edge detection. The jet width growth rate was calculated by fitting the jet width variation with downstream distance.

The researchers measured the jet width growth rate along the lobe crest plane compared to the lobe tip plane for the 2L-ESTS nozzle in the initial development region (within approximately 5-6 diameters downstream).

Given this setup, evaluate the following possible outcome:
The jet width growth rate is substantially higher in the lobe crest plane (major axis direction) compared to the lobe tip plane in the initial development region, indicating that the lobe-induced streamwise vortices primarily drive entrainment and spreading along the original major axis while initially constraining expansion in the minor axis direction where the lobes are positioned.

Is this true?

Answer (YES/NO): NO